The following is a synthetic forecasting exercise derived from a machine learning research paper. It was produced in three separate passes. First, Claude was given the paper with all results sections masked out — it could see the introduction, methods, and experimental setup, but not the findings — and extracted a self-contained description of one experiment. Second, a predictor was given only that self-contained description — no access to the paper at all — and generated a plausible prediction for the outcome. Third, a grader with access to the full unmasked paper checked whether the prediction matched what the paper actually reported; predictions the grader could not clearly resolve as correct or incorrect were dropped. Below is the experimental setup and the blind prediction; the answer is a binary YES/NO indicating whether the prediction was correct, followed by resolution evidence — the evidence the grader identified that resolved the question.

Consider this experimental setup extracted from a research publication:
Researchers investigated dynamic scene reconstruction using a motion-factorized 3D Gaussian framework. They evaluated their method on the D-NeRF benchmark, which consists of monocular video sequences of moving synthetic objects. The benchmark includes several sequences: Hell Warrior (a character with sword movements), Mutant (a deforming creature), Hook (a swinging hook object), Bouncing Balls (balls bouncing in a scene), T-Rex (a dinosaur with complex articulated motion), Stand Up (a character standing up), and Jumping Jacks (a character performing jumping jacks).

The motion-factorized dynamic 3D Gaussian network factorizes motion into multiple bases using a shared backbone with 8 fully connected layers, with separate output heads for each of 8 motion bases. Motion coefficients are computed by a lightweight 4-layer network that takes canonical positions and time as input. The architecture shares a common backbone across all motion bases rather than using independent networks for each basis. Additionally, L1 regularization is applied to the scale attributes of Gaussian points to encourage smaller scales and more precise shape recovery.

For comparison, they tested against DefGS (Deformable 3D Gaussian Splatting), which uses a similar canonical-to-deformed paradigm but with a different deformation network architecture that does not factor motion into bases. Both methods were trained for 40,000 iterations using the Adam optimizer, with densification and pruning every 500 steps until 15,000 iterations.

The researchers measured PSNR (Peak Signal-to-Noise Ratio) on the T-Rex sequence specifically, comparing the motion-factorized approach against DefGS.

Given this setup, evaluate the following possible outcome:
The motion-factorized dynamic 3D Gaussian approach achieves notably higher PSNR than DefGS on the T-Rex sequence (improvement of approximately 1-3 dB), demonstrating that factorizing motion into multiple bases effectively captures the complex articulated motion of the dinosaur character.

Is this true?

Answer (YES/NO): NO